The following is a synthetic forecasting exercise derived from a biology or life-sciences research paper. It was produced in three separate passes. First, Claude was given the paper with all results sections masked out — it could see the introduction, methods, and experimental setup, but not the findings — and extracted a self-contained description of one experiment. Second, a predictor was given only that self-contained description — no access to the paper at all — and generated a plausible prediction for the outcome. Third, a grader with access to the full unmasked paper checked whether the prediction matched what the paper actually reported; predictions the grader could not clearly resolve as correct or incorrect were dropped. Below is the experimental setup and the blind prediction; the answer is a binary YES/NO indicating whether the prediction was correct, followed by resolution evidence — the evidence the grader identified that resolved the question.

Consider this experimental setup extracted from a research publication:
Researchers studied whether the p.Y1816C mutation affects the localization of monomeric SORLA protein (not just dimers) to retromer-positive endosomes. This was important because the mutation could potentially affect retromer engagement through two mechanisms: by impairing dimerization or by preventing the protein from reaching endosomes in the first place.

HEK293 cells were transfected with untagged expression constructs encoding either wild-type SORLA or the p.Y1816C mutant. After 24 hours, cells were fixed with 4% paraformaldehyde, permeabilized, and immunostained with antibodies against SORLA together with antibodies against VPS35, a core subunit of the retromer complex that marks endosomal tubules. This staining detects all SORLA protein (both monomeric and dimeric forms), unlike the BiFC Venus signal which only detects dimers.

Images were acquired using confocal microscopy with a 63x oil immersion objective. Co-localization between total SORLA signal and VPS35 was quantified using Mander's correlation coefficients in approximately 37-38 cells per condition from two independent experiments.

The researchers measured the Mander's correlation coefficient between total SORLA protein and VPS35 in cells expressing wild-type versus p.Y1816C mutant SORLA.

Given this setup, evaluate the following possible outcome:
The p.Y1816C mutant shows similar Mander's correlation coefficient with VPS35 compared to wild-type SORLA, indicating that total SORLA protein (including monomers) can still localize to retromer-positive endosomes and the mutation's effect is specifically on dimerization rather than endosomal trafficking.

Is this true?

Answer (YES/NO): NO